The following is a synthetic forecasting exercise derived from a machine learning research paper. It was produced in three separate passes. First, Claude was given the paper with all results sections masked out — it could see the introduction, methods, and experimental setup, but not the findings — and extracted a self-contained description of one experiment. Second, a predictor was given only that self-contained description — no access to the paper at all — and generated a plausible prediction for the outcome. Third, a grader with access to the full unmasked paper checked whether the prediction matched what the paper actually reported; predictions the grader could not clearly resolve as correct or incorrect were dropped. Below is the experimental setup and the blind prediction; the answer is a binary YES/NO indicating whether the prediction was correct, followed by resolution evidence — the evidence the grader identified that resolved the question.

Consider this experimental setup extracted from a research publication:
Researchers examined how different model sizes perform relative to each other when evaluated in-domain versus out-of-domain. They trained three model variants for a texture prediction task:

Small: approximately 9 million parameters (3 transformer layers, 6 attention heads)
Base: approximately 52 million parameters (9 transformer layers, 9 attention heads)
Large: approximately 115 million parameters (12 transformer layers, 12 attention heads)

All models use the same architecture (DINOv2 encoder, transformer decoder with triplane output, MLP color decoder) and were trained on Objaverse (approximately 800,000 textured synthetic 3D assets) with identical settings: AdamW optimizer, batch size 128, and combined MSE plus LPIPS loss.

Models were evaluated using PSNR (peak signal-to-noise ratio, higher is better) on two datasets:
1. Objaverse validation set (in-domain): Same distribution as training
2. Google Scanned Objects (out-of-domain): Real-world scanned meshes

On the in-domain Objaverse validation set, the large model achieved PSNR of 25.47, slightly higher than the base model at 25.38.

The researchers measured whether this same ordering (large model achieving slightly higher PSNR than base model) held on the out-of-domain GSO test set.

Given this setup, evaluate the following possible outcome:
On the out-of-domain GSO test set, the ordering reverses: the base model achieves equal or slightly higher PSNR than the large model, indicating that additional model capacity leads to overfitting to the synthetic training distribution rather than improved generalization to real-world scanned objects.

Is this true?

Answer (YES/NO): YES